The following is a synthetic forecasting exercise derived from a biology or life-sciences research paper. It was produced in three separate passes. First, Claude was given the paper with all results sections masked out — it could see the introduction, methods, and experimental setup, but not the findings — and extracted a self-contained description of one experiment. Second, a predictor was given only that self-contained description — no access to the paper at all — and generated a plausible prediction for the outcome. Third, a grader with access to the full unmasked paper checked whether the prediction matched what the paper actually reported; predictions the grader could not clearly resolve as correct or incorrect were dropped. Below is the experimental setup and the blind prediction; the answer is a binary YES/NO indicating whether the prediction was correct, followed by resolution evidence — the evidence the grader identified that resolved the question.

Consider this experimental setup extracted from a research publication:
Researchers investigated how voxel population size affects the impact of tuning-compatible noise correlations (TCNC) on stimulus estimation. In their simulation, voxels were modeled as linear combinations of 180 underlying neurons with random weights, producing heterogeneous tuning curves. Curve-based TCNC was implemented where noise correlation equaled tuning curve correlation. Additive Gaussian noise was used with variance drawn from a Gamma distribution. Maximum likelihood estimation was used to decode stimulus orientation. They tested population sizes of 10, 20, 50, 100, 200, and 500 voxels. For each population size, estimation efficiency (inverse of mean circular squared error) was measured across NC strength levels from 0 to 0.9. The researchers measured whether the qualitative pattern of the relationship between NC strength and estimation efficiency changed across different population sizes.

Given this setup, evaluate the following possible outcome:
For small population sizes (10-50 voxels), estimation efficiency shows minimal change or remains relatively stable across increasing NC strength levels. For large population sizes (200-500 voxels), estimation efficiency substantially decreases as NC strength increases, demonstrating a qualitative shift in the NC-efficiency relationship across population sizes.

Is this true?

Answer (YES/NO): NO